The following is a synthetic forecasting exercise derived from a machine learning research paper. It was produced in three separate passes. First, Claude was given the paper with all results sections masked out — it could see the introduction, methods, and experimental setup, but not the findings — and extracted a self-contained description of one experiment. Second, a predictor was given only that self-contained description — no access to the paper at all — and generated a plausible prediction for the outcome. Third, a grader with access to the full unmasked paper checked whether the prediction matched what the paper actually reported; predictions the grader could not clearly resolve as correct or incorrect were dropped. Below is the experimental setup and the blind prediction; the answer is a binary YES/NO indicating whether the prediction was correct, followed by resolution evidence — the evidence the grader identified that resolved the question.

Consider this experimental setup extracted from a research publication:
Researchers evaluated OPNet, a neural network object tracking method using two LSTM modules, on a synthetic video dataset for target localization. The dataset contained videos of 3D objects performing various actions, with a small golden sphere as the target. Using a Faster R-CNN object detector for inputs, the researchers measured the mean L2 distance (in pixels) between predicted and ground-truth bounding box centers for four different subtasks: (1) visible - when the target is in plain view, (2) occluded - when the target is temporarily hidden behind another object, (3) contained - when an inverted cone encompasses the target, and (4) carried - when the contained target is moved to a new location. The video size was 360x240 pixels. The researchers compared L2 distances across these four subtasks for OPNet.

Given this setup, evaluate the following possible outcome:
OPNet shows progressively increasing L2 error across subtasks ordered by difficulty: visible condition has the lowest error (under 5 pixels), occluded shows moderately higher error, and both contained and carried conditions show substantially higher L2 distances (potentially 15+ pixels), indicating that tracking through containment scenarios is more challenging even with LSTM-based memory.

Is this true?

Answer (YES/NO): NO